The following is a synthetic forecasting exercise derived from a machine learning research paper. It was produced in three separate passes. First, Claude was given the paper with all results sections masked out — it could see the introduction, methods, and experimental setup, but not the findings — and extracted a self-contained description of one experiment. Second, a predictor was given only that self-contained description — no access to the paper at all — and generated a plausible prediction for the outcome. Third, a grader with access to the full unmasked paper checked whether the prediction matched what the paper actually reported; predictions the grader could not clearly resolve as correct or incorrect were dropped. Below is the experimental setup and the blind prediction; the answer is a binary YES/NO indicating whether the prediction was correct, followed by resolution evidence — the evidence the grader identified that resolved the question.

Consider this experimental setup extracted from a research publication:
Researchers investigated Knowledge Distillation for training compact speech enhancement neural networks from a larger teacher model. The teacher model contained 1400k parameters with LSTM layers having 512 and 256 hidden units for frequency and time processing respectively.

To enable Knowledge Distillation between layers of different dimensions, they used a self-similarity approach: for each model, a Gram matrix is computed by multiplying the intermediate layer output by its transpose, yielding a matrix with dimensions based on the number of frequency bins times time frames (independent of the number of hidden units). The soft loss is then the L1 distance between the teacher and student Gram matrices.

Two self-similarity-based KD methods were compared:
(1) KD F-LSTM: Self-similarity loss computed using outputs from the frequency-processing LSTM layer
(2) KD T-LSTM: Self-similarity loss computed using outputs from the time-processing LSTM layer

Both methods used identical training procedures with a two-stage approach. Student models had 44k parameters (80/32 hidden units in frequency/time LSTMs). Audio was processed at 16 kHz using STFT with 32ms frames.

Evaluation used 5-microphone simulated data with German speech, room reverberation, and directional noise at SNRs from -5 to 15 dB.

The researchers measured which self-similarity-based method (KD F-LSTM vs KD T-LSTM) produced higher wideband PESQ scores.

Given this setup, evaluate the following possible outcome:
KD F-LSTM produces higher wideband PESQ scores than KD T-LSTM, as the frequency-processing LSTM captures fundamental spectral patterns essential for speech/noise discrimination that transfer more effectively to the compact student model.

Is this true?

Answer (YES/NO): NO